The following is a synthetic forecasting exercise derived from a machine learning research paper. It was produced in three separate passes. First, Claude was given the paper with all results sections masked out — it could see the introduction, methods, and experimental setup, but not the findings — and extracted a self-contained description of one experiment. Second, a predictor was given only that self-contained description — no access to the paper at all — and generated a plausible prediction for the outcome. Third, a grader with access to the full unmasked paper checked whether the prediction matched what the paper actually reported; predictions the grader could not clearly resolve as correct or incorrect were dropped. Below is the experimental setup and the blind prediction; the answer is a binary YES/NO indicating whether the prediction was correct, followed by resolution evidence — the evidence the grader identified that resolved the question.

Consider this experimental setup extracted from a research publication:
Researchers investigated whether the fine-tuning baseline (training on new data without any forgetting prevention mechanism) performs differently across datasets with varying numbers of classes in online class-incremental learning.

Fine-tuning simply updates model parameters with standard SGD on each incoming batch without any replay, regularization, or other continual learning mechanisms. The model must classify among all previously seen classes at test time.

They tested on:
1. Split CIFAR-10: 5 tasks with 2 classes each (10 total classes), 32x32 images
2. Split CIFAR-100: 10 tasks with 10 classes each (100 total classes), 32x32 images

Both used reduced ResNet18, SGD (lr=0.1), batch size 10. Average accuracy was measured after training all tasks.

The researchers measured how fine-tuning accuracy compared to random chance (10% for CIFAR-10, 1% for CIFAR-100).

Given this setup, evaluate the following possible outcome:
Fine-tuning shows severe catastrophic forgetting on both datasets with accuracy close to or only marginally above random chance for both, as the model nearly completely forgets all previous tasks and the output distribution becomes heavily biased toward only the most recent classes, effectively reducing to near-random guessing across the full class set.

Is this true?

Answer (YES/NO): NO